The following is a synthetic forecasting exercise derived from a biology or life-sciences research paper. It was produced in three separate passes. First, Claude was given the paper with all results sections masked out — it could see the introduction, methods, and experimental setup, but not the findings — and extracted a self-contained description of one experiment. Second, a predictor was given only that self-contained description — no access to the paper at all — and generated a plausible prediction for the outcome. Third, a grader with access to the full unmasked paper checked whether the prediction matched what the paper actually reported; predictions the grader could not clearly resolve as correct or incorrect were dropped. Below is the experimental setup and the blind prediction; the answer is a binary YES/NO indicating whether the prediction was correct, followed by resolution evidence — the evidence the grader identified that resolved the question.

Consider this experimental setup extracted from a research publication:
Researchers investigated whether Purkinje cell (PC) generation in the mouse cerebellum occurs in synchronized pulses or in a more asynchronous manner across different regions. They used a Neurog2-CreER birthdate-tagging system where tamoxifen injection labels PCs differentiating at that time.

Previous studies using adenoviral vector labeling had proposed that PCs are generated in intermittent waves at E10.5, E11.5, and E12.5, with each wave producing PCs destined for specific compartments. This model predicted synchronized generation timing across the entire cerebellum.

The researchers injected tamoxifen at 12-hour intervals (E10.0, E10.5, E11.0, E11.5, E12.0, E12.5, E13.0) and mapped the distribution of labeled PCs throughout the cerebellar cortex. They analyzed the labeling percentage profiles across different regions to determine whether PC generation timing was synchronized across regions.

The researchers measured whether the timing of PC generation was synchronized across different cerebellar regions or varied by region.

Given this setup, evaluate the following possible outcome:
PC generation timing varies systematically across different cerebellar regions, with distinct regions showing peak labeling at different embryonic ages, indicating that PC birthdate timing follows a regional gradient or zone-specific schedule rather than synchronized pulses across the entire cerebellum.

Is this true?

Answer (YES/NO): YES